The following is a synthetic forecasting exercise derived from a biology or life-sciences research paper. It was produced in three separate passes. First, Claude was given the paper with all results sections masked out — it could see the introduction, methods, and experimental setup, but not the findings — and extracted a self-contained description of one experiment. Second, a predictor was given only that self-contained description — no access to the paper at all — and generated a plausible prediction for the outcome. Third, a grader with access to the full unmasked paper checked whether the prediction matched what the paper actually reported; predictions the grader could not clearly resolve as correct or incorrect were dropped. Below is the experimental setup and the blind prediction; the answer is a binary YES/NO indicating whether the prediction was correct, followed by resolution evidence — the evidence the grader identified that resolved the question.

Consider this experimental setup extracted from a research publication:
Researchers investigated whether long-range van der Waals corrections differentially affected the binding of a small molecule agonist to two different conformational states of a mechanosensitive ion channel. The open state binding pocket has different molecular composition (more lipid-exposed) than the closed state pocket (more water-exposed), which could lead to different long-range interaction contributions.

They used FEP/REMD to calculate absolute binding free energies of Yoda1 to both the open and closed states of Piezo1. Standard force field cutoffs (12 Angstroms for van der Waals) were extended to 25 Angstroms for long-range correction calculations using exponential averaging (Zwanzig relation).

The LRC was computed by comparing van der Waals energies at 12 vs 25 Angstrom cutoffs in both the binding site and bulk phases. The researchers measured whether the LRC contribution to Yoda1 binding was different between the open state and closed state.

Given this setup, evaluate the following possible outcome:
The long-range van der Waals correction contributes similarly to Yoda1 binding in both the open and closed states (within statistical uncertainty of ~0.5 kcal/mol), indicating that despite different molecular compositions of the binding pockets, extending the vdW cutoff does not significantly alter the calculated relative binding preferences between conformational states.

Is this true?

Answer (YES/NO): NO